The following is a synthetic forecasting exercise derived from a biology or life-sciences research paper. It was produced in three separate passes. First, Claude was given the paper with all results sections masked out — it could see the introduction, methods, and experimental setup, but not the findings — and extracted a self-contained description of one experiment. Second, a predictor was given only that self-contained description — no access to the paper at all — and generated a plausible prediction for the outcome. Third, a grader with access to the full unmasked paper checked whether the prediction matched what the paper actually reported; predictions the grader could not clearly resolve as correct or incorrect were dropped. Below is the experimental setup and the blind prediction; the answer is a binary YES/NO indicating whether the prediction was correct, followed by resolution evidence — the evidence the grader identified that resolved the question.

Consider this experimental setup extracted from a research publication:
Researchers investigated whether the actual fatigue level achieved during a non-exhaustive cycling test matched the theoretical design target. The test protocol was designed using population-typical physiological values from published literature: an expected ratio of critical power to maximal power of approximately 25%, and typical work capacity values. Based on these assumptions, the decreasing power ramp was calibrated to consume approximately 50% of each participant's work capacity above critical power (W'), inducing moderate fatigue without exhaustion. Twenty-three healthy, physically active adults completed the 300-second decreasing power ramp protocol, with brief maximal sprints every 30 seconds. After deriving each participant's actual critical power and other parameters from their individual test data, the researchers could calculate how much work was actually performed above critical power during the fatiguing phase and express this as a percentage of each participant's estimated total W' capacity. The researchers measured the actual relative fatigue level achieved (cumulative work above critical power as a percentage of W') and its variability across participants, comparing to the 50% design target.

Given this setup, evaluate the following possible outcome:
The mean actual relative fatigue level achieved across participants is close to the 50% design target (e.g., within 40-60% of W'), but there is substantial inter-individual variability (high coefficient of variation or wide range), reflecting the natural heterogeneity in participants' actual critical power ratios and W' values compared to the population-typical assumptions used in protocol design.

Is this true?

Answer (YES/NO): YES